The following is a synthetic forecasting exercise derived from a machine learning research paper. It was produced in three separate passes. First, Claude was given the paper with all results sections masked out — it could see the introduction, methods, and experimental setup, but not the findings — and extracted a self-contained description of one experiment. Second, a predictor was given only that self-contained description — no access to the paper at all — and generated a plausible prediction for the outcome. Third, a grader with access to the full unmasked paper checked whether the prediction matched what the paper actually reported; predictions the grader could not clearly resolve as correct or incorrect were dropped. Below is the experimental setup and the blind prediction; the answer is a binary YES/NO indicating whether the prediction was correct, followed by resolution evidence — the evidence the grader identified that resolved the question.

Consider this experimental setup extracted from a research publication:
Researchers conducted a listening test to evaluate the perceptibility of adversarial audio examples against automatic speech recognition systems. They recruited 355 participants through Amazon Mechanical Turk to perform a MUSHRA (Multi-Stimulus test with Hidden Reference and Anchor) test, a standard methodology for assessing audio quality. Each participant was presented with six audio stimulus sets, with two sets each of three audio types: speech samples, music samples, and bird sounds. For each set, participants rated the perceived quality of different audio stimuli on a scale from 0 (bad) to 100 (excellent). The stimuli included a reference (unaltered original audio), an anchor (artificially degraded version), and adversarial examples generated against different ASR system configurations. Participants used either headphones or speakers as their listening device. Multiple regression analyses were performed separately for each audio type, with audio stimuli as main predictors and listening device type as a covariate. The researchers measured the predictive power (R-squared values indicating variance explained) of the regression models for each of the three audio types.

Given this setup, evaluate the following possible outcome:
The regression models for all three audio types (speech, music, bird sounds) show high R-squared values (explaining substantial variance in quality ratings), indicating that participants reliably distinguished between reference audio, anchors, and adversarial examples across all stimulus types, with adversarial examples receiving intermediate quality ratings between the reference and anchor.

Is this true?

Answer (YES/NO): YES